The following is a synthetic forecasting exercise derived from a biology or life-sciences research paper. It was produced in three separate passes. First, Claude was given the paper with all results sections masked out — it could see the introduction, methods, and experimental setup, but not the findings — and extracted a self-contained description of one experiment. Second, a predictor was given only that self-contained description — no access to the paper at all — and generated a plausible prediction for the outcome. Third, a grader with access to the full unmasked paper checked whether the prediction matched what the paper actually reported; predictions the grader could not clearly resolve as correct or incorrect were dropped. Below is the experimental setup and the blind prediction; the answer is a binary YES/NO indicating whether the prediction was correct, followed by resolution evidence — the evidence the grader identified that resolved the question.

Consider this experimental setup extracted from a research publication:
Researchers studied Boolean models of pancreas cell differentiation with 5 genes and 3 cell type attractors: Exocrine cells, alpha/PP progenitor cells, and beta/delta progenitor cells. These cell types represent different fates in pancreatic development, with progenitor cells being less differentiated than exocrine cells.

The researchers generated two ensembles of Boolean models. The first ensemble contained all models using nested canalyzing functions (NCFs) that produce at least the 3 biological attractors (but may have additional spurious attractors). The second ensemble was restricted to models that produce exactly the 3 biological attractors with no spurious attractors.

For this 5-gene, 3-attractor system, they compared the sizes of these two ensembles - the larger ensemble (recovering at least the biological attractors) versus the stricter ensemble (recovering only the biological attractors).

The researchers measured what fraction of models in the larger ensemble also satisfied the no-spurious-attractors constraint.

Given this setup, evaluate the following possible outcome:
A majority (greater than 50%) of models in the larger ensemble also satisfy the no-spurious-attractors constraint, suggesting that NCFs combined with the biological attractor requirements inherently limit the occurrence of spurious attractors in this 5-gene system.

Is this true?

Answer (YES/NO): NO